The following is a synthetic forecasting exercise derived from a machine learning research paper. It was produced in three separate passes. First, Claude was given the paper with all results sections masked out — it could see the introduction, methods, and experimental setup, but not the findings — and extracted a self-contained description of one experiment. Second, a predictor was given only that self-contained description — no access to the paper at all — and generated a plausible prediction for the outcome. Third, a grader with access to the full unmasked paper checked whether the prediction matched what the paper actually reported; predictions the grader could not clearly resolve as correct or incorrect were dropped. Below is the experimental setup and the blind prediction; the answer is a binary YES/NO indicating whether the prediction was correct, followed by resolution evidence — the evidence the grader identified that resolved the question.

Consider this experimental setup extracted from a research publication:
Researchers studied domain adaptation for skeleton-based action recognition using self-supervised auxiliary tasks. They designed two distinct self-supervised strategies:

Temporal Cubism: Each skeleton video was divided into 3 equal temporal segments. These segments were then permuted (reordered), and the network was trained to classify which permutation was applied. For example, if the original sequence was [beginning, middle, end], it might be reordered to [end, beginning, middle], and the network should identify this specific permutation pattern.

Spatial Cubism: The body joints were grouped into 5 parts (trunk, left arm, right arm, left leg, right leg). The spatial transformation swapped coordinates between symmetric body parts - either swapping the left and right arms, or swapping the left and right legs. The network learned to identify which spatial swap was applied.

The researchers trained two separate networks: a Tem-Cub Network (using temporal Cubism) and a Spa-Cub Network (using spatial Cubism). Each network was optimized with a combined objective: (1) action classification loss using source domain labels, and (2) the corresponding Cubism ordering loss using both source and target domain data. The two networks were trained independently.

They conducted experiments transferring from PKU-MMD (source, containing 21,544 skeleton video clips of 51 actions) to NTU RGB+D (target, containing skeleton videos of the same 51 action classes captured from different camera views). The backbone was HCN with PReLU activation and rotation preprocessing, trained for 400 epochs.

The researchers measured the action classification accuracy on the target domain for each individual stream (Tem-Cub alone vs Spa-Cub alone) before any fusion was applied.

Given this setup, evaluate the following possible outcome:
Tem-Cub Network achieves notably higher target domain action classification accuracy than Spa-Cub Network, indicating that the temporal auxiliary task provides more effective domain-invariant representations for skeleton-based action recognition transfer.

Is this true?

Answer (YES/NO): YES